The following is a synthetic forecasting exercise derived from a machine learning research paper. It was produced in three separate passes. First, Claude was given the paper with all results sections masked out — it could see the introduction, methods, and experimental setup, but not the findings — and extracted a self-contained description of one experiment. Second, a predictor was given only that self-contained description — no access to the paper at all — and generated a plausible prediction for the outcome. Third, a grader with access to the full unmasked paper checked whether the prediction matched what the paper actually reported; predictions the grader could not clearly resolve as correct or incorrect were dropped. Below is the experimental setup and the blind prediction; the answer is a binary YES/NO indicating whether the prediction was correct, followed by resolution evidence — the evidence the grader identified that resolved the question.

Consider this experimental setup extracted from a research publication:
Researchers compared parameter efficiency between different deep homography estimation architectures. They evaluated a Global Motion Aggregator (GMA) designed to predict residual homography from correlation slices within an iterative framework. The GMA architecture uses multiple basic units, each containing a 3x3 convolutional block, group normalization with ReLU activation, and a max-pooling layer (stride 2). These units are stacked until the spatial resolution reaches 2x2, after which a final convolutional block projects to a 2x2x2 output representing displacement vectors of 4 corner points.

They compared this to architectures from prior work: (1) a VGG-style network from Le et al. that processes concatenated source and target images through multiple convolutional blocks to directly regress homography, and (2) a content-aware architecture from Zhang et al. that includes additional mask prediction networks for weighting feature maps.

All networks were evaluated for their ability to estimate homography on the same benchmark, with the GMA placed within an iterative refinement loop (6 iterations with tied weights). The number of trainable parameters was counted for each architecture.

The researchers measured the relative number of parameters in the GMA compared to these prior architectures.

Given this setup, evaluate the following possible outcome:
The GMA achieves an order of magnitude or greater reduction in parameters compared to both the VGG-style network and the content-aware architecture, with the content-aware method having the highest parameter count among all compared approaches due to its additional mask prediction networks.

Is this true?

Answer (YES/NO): NO